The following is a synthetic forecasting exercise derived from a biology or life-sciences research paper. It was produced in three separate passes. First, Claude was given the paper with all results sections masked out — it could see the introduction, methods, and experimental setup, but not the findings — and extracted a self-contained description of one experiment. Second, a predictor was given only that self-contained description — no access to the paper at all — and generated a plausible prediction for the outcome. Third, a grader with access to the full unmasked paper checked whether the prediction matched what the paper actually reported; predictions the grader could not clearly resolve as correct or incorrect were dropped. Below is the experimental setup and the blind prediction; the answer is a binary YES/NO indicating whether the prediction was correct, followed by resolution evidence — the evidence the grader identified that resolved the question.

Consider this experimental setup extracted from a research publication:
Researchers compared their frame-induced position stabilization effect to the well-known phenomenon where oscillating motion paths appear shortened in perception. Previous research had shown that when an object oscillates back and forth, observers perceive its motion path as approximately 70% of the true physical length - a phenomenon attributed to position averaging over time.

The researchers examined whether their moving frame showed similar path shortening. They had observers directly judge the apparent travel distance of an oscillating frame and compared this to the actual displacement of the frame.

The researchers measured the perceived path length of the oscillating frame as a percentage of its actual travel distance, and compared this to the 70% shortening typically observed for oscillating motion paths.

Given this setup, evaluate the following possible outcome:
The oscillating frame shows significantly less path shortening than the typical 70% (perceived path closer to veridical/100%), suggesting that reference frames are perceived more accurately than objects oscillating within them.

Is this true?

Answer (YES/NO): NO